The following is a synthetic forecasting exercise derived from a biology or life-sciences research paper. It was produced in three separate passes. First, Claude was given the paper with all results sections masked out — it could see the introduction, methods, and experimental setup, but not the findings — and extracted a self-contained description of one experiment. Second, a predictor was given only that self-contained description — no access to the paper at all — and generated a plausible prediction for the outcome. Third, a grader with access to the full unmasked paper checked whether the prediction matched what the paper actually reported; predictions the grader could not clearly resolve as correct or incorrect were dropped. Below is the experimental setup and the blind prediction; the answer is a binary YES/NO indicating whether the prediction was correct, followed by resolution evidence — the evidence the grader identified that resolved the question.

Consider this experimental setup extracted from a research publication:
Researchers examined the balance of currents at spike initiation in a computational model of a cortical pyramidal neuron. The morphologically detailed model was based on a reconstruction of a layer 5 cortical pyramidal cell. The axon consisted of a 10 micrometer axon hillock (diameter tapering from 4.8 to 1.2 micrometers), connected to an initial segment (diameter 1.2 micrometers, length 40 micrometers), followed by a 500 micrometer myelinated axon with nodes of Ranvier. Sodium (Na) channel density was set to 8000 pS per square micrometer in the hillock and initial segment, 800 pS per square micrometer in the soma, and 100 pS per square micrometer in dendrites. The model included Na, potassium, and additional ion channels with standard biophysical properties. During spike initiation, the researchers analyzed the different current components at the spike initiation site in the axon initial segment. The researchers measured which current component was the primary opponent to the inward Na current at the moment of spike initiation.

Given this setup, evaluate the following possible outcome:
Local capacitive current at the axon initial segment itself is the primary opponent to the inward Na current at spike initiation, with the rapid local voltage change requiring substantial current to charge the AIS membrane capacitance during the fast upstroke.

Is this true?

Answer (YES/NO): NO